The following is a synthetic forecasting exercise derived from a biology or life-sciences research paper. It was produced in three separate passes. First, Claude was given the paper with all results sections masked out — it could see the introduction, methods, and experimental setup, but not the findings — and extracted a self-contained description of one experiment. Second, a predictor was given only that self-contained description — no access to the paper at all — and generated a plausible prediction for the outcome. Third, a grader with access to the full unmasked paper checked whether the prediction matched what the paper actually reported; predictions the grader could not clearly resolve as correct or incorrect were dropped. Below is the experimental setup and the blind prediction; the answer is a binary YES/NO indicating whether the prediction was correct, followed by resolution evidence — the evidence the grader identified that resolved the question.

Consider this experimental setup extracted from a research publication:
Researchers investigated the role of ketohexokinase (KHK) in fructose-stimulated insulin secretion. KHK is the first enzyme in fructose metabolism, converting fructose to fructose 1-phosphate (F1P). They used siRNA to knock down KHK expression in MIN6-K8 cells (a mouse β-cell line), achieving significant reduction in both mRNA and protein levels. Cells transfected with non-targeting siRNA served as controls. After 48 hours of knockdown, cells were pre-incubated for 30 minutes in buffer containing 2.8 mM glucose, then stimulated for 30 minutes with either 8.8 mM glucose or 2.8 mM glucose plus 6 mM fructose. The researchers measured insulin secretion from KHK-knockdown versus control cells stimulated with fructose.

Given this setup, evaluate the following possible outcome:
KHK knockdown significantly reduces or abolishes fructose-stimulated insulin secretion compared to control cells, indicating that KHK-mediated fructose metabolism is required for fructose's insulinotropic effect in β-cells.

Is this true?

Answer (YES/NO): NO